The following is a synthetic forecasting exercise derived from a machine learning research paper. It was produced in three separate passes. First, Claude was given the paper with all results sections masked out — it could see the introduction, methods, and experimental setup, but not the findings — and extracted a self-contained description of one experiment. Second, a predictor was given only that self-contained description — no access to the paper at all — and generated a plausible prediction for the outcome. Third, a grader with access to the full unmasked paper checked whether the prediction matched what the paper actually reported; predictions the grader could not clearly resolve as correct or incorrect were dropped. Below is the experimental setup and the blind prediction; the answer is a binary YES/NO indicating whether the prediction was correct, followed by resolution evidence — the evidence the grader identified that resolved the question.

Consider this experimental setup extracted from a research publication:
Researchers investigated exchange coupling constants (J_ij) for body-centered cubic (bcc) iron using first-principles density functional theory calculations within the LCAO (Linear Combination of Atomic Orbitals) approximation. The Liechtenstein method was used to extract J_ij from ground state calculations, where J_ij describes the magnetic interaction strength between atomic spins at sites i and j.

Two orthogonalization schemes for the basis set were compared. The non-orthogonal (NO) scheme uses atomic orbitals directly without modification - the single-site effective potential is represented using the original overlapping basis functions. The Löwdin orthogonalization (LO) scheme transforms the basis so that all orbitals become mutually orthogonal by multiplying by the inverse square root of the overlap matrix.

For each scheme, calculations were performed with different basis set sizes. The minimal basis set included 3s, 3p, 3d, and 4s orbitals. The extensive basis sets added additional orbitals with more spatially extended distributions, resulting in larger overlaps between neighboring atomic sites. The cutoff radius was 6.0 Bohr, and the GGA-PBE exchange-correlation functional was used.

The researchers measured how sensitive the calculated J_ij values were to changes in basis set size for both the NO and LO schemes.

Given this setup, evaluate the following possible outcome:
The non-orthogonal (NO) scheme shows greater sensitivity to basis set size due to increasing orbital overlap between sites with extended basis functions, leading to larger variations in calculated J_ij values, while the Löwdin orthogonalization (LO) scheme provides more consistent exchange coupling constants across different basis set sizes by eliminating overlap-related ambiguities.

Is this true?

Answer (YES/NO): NO